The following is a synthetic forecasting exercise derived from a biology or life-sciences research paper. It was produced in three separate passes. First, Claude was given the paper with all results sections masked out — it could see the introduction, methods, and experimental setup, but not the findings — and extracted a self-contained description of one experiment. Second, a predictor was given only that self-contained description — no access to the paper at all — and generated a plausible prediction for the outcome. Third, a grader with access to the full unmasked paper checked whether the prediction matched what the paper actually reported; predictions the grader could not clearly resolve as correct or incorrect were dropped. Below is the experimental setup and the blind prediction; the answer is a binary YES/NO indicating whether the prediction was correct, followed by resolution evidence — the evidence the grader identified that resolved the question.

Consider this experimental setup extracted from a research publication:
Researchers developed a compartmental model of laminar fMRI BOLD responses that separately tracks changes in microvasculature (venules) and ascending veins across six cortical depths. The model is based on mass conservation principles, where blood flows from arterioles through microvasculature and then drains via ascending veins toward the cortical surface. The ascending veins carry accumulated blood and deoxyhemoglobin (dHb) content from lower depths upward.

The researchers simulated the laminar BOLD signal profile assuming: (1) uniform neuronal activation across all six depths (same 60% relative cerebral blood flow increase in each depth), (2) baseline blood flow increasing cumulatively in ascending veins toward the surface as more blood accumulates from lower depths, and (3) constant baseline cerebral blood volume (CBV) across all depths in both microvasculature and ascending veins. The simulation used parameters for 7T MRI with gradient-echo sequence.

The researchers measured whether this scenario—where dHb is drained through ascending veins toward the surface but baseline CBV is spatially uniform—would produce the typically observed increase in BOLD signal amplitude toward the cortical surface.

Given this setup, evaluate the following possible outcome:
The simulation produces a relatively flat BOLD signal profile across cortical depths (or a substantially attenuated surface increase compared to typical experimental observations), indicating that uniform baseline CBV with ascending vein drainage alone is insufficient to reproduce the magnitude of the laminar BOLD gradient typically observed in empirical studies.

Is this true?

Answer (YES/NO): YES